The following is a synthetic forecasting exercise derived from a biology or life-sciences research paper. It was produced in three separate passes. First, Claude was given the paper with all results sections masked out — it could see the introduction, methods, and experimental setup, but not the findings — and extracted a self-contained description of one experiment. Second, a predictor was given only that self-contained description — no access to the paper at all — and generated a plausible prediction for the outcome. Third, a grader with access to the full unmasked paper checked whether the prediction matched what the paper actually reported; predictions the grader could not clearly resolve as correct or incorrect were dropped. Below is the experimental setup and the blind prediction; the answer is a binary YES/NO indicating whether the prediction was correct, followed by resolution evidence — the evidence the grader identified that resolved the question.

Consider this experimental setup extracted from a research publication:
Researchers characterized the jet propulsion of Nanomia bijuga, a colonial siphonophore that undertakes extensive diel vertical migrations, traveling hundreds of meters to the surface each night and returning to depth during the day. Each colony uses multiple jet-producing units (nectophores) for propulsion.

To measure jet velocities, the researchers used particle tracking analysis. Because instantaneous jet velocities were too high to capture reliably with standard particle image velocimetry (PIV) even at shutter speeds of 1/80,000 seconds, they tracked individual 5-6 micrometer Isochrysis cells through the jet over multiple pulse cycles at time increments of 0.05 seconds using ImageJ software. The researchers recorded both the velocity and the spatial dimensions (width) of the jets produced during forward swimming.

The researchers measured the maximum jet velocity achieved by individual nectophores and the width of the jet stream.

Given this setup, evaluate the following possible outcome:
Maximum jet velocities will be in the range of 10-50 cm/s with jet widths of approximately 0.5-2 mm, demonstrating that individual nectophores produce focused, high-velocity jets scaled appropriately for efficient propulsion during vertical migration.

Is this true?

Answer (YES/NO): NO